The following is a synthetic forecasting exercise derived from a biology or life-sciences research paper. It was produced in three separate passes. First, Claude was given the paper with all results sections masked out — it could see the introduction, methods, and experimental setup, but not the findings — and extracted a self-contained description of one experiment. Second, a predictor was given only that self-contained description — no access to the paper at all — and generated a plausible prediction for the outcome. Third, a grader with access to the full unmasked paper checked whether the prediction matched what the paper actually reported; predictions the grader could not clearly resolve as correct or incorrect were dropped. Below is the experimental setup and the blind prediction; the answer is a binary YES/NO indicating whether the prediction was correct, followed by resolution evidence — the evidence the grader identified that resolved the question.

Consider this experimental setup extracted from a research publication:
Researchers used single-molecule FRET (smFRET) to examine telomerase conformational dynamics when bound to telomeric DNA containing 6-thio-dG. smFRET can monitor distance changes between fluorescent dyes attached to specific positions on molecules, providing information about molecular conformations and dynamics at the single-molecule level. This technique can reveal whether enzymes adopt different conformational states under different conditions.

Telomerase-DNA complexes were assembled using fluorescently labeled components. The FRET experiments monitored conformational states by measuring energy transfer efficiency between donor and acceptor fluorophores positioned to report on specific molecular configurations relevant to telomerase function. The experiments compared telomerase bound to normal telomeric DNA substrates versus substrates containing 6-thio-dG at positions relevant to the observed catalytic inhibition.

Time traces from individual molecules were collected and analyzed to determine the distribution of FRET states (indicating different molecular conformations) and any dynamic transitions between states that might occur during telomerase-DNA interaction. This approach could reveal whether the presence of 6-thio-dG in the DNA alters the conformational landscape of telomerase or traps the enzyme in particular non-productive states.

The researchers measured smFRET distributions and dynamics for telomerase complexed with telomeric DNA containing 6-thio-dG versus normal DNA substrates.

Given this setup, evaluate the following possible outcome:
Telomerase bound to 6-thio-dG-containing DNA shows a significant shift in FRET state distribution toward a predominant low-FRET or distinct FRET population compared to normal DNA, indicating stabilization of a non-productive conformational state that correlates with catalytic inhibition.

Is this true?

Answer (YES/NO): NO